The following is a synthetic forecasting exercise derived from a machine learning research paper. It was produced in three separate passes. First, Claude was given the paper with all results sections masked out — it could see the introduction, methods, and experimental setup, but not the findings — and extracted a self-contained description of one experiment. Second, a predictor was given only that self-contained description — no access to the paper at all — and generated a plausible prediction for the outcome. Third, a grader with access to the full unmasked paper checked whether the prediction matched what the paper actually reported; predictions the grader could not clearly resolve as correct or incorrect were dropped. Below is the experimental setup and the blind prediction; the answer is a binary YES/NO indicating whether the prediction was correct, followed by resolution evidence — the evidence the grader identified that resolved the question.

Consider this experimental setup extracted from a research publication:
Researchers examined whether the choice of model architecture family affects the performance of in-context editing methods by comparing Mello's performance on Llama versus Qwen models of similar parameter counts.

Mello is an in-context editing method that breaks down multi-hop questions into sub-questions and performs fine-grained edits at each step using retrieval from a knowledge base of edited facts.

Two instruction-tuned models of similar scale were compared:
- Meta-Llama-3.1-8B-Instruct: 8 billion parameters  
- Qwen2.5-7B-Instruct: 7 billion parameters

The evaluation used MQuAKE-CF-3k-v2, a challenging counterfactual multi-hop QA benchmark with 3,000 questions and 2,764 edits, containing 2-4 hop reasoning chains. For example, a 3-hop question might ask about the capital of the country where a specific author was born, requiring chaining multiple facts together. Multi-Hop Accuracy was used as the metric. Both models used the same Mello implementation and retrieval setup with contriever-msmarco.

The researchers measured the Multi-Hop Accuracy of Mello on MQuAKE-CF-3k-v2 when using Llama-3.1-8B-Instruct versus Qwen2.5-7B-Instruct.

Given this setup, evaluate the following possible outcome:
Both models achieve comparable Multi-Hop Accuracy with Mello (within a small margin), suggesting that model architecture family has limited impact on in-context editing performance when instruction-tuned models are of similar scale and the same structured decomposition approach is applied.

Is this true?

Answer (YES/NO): NO